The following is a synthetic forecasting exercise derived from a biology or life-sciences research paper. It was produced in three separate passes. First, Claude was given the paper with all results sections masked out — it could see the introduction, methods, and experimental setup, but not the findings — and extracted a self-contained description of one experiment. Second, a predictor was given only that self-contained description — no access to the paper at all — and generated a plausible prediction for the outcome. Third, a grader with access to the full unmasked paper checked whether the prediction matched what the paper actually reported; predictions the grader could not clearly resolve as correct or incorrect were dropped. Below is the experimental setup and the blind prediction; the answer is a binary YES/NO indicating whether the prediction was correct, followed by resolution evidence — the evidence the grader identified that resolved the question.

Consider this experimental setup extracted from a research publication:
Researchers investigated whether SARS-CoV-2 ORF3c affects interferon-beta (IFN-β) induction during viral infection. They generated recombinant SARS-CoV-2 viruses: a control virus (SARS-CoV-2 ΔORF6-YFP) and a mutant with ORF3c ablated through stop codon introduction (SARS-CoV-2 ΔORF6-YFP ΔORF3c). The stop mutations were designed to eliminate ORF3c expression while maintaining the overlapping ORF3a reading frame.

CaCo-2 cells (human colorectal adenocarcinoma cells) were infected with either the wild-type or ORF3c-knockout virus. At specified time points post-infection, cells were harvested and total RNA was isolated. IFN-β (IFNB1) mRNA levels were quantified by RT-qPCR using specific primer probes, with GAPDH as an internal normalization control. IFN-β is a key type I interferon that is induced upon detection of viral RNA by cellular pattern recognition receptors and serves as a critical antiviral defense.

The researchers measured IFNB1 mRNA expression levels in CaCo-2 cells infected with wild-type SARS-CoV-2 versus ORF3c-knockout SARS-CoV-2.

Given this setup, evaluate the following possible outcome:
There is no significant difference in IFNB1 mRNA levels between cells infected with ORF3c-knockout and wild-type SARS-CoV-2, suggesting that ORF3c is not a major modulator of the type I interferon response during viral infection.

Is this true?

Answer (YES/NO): YES